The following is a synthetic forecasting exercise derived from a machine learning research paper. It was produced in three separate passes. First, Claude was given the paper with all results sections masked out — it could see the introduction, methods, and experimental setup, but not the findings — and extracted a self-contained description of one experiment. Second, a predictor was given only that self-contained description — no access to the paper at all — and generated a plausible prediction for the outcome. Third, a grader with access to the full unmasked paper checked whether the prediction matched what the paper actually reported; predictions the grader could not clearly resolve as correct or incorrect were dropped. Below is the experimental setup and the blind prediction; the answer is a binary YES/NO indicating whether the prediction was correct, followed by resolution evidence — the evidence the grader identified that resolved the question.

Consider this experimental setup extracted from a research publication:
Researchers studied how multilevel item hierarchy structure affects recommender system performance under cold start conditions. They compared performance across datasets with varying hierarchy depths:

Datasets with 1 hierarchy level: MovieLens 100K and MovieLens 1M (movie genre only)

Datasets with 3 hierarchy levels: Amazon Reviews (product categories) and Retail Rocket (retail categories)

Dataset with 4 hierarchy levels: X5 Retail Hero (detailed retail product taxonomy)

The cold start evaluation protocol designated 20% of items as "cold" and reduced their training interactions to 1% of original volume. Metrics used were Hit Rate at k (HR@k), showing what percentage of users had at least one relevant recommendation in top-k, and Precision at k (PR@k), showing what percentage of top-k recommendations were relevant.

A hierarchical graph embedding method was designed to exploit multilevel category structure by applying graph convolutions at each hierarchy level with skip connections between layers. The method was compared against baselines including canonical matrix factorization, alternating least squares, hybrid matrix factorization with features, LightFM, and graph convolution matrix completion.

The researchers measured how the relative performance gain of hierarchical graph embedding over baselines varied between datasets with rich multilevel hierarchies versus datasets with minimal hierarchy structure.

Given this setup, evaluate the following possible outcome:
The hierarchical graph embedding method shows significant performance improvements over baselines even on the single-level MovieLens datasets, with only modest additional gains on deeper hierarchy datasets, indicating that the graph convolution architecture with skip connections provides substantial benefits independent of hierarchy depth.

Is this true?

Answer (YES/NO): NO